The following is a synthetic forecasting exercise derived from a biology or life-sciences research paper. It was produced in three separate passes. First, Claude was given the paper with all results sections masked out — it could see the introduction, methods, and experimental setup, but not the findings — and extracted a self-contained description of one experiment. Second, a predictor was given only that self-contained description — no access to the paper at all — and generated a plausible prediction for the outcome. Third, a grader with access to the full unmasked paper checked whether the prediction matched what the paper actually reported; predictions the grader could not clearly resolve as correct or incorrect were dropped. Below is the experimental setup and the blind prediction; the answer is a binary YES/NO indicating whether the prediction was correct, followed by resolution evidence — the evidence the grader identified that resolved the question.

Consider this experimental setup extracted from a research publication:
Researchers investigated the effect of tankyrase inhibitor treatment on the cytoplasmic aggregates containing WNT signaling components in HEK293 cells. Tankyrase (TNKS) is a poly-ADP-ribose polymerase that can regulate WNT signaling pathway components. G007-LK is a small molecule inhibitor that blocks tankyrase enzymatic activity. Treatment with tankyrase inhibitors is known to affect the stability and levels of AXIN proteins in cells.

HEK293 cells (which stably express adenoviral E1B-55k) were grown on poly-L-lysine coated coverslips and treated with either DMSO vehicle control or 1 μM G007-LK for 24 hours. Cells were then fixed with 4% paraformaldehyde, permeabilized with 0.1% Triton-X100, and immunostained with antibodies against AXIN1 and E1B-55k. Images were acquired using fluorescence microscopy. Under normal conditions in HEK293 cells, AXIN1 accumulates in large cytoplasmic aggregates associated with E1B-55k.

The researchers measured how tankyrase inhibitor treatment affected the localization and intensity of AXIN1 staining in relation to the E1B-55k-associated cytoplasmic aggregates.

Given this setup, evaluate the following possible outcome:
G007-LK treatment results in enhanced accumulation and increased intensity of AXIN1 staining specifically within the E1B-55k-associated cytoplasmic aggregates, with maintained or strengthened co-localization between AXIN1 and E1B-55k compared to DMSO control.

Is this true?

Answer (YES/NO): YES